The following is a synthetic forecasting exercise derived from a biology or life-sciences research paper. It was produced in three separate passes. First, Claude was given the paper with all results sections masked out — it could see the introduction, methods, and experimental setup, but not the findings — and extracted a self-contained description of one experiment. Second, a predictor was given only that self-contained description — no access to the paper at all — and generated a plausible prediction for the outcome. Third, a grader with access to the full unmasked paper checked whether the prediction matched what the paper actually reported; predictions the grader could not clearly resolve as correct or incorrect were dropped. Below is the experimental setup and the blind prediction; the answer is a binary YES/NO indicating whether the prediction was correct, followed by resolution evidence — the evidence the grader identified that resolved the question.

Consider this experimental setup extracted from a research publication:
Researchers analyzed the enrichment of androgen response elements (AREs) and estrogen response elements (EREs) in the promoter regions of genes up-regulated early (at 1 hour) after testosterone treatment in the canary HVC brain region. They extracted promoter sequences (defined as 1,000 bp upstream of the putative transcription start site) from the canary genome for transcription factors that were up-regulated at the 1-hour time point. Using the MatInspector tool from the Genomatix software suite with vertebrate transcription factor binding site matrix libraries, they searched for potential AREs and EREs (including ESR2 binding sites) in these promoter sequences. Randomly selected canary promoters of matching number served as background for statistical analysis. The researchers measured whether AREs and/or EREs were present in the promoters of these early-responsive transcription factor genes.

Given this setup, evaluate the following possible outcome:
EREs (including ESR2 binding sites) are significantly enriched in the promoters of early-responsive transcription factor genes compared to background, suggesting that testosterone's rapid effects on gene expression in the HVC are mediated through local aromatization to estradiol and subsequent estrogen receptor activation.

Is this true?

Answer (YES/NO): NO